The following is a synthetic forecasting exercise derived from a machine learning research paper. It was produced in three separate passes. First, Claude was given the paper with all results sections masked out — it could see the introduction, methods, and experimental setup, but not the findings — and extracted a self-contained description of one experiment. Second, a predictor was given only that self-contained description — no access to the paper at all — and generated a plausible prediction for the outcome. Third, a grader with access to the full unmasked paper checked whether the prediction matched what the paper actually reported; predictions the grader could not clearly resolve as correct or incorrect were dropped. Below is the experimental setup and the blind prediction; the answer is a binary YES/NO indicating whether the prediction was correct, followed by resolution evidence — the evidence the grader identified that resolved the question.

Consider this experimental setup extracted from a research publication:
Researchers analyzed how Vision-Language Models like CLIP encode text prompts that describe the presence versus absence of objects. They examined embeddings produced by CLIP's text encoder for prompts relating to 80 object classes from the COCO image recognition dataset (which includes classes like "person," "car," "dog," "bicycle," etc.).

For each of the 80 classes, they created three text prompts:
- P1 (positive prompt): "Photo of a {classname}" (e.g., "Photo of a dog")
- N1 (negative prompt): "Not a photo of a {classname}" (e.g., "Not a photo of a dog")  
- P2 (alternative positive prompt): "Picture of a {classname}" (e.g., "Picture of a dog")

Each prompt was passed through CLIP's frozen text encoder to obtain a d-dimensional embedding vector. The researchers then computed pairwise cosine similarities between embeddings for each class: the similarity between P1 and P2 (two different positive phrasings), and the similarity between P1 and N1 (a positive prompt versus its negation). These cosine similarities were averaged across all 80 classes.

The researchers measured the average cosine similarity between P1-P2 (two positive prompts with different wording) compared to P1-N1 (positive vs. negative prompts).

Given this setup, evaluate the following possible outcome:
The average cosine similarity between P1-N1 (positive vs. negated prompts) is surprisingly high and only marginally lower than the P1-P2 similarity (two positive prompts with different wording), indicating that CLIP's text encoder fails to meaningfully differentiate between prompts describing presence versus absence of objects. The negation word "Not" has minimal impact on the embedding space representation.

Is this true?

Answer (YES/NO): YES